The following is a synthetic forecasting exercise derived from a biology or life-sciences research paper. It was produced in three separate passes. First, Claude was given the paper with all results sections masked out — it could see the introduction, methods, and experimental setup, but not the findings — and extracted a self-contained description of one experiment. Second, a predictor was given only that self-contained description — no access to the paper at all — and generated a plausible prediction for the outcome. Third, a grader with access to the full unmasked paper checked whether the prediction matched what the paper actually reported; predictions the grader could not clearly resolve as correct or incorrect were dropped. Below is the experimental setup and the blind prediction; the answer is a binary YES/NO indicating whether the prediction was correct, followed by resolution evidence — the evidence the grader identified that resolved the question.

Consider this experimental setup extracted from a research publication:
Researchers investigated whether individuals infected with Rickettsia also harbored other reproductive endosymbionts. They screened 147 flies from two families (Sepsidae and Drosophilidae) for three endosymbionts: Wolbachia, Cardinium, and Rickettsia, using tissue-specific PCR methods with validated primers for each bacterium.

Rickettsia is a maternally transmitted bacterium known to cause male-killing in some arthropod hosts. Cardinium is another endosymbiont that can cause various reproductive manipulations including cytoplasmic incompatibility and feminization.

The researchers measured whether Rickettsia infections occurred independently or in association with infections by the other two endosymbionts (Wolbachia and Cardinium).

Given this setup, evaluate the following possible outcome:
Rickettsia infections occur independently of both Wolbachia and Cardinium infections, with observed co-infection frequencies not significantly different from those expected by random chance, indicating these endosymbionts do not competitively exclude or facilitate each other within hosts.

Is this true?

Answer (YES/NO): NO